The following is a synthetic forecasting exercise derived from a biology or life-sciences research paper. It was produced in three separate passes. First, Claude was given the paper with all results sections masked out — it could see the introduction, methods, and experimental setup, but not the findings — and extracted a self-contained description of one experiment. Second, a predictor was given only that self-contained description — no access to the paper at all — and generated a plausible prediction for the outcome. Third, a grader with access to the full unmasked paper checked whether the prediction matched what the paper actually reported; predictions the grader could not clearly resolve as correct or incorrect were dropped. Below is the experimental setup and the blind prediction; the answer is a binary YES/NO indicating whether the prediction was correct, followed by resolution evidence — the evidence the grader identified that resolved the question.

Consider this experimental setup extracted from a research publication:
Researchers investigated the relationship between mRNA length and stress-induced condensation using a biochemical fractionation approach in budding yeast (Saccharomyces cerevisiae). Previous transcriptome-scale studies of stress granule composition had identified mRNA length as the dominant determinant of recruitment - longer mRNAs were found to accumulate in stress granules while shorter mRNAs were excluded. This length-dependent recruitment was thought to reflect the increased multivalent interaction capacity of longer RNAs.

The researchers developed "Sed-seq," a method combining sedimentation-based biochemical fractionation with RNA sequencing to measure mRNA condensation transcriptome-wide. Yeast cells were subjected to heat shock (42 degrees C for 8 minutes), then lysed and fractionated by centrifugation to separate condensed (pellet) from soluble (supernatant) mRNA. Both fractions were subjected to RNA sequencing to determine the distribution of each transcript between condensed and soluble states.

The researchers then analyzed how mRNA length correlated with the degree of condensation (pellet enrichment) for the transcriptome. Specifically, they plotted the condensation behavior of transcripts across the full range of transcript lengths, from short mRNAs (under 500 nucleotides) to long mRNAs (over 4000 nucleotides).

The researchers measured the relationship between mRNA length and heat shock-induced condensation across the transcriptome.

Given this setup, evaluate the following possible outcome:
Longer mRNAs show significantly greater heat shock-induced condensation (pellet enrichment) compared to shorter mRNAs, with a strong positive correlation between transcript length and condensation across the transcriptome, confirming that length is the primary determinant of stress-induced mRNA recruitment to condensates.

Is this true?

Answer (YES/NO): NO